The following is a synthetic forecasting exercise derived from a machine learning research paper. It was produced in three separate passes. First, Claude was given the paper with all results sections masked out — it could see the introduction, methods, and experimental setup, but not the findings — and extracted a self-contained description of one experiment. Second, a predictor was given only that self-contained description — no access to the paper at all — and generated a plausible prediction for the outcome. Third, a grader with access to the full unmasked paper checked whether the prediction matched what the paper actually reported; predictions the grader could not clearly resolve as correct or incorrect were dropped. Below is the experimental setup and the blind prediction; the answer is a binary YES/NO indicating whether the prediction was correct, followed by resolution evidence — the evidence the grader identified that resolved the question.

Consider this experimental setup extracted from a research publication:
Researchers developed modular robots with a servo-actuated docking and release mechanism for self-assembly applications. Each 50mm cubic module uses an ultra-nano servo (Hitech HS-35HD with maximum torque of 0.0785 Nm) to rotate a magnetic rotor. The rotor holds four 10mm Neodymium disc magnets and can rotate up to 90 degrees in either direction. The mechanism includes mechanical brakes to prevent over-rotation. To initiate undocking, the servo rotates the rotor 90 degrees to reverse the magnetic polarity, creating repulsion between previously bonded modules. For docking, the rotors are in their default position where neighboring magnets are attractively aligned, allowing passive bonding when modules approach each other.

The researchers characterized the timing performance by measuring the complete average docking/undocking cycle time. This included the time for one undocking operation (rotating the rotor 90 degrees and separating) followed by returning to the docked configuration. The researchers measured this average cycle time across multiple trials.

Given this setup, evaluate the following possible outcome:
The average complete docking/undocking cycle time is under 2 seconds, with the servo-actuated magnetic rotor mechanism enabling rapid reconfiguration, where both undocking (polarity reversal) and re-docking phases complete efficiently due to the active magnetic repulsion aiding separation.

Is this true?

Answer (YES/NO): YES